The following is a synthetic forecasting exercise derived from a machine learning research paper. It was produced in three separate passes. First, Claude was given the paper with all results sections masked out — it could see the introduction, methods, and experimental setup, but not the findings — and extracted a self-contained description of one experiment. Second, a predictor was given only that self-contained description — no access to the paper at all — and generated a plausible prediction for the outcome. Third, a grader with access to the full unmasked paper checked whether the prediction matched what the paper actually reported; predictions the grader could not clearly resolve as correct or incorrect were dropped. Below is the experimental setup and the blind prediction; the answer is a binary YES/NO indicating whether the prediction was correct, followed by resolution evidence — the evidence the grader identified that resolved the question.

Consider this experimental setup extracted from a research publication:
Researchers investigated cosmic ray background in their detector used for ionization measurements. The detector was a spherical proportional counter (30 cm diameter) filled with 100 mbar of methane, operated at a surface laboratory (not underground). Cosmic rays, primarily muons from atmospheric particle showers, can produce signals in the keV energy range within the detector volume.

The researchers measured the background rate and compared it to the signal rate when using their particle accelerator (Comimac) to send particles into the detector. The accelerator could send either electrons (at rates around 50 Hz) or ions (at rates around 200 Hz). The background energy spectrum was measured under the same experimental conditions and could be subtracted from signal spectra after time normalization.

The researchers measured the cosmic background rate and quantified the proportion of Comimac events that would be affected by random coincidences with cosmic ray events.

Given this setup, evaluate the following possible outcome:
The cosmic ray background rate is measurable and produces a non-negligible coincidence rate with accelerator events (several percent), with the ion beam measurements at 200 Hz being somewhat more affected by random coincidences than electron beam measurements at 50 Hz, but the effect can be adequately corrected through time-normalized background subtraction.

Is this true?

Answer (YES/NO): NO